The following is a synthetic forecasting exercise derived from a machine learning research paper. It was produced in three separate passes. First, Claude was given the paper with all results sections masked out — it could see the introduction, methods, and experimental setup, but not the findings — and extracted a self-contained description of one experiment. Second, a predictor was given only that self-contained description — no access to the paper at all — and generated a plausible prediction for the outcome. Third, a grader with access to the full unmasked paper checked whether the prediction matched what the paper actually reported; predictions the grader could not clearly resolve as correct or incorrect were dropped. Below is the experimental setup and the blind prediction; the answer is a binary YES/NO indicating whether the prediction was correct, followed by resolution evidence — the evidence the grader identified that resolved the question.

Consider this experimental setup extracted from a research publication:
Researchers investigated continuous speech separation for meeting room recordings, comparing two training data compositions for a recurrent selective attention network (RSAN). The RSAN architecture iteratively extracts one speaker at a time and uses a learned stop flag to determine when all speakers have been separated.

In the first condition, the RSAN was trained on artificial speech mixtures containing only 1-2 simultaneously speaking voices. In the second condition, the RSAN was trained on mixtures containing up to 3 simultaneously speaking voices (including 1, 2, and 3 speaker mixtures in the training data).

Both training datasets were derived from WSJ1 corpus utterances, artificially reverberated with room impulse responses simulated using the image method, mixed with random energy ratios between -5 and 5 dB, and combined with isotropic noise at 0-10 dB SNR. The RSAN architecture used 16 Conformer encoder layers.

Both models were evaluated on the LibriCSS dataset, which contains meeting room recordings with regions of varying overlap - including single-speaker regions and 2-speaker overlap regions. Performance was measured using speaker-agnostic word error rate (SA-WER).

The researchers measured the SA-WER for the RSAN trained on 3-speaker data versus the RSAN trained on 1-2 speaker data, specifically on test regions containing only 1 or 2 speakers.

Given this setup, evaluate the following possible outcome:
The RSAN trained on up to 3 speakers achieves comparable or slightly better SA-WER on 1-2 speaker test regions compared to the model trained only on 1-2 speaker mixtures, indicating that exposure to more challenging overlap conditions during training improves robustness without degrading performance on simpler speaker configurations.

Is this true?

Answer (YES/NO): YES